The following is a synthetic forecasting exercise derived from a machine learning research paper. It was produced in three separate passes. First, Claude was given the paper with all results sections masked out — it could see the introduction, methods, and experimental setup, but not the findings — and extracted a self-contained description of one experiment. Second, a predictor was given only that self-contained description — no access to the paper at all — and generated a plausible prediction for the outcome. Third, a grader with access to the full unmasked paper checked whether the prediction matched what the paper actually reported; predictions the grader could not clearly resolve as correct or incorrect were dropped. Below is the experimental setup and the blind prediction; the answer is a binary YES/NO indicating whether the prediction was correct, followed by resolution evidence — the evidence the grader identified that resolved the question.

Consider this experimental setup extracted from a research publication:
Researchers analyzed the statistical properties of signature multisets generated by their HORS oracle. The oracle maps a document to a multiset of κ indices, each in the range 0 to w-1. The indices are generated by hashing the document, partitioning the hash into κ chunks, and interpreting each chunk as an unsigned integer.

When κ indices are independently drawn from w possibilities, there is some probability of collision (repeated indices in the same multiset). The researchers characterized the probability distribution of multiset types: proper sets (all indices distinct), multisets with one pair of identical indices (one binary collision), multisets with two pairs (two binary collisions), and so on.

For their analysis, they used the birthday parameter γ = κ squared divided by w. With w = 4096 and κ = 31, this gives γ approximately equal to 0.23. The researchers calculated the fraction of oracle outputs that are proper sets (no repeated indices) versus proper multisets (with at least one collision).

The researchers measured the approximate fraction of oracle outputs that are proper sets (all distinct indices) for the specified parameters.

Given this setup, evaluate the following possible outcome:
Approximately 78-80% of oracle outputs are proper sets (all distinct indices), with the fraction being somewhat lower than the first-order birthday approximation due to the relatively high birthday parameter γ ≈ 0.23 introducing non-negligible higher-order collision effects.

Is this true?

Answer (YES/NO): NO